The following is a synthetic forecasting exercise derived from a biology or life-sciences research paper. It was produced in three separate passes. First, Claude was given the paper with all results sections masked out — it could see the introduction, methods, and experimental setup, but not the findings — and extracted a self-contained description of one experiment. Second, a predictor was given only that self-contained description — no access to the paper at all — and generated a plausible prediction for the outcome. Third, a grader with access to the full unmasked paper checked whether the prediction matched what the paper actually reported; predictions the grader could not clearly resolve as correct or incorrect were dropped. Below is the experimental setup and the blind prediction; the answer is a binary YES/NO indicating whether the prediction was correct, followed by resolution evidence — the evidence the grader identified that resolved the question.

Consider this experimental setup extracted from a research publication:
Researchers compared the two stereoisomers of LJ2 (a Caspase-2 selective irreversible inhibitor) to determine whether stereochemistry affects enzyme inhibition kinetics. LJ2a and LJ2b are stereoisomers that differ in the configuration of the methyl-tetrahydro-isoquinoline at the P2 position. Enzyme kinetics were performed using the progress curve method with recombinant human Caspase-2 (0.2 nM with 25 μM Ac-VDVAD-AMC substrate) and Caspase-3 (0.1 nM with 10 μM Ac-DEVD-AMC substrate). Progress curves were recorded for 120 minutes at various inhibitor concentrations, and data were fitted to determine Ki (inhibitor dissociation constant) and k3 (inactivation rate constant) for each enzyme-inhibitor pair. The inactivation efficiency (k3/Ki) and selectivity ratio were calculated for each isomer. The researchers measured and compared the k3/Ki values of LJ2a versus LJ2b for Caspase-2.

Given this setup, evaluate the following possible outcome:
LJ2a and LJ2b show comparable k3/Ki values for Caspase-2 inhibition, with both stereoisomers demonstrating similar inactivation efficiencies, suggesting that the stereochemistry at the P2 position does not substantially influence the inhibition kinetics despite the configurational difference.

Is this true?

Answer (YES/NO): NO